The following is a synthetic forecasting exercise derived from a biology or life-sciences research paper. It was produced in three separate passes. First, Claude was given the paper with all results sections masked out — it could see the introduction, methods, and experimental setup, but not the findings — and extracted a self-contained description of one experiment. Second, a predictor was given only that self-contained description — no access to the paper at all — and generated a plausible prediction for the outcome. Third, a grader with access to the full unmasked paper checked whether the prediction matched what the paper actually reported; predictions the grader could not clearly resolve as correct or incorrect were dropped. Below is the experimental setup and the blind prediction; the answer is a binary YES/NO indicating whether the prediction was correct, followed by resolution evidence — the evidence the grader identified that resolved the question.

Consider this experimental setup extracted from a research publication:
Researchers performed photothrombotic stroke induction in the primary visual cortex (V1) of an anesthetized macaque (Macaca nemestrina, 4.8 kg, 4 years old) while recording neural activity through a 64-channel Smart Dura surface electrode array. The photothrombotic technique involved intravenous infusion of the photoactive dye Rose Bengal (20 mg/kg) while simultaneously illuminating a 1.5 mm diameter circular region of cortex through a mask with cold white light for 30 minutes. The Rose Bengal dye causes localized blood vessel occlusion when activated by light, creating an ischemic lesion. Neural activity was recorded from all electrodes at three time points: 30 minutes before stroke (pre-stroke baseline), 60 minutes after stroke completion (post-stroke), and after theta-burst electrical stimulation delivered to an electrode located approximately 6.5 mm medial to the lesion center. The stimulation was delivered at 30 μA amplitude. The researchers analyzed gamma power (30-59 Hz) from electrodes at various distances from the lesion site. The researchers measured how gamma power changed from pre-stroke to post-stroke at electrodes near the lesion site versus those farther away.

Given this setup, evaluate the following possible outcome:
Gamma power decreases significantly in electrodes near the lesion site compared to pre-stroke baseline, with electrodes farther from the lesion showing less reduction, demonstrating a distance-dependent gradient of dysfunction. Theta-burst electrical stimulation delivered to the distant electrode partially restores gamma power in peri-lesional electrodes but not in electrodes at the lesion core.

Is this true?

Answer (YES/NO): NO